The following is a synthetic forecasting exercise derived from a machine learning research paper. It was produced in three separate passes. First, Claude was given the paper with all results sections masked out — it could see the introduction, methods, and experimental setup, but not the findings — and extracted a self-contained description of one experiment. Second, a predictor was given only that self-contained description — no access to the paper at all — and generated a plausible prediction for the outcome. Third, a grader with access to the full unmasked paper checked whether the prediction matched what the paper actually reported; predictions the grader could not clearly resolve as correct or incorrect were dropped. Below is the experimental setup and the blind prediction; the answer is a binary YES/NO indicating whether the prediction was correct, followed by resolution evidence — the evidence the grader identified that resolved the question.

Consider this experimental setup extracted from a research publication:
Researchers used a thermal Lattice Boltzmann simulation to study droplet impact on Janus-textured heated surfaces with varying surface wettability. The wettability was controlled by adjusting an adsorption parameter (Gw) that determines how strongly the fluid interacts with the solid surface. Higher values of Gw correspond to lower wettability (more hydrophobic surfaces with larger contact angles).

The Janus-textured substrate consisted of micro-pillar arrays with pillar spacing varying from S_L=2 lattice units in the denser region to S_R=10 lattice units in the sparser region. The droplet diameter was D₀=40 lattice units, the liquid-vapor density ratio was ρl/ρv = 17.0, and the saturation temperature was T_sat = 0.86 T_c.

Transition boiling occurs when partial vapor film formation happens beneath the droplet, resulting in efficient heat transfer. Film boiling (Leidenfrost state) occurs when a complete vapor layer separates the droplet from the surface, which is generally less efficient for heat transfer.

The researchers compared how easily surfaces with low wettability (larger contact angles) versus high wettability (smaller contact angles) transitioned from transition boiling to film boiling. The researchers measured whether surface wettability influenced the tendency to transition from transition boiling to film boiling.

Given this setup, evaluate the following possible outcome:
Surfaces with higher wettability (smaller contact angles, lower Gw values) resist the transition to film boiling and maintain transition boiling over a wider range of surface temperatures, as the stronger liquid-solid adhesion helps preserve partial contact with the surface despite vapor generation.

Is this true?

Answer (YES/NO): YES